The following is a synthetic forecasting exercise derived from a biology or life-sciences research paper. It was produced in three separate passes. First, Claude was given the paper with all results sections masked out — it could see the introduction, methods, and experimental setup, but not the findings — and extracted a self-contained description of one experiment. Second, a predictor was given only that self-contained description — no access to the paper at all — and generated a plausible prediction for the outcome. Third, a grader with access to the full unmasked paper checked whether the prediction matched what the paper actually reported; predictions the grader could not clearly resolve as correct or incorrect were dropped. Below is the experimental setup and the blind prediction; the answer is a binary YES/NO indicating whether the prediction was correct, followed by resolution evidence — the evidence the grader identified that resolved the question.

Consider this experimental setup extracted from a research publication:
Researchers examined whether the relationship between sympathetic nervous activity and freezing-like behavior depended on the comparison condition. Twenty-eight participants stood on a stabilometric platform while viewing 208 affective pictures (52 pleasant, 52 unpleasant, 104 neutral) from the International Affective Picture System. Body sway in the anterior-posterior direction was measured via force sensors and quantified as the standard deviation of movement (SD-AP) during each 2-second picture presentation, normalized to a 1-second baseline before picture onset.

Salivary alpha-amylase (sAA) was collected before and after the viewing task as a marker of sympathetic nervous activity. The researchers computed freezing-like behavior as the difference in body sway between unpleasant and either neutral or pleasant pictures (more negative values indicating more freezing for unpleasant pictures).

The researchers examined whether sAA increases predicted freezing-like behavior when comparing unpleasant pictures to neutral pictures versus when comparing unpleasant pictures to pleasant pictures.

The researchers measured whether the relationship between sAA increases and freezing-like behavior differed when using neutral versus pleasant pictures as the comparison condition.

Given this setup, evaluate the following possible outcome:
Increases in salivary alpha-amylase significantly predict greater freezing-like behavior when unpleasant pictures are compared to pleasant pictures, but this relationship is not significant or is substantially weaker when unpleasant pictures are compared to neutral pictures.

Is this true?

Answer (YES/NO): NO